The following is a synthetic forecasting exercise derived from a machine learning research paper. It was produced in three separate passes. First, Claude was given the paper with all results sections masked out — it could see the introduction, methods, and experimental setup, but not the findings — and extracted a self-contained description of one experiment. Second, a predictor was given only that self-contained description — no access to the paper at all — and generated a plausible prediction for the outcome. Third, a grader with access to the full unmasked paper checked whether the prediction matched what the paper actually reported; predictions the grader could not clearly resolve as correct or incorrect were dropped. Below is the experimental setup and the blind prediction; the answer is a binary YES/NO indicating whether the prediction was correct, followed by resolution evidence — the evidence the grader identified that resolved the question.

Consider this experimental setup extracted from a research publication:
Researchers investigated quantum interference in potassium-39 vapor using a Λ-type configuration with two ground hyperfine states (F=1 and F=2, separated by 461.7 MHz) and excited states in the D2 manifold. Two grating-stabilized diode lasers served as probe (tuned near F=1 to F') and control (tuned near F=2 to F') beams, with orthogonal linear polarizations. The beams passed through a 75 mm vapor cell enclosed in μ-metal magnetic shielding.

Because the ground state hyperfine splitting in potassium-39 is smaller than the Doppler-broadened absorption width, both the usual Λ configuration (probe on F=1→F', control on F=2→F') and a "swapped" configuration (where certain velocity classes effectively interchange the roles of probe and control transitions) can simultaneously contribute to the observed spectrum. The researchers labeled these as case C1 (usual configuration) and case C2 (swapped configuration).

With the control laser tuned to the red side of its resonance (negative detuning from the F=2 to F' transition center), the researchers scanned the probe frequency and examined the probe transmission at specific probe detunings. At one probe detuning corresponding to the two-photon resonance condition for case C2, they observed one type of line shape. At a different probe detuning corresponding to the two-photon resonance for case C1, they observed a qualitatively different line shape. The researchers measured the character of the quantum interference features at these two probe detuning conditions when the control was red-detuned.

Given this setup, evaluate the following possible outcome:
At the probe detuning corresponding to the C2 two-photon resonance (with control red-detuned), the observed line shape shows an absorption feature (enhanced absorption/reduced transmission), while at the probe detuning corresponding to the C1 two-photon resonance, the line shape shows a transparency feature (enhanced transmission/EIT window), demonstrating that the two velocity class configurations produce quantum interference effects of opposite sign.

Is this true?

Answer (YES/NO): NO